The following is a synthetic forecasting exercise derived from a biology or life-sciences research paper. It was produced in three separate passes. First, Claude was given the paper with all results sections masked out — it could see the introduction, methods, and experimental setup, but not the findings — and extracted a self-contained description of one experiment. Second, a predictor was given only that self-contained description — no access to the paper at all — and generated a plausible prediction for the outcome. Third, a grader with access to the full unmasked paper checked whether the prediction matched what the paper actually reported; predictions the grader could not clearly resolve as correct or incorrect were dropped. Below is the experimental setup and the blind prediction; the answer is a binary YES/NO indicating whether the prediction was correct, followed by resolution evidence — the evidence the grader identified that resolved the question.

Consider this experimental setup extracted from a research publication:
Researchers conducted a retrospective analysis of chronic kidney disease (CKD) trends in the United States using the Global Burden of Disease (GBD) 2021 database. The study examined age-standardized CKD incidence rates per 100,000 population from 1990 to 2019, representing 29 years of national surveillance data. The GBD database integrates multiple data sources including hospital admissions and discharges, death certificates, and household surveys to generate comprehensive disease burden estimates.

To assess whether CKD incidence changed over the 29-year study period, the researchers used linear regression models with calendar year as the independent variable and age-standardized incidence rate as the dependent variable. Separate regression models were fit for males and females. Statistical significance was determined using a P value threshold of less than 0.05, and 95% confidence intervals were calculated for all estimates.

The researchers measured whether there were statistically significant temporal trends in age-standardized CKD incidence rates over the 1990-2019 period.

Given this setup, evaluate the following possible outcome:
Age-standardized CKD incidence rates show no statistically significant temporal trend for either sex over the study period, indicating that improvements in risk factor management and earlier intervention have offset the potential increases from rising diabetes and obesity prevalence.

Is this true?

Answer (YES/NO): YES